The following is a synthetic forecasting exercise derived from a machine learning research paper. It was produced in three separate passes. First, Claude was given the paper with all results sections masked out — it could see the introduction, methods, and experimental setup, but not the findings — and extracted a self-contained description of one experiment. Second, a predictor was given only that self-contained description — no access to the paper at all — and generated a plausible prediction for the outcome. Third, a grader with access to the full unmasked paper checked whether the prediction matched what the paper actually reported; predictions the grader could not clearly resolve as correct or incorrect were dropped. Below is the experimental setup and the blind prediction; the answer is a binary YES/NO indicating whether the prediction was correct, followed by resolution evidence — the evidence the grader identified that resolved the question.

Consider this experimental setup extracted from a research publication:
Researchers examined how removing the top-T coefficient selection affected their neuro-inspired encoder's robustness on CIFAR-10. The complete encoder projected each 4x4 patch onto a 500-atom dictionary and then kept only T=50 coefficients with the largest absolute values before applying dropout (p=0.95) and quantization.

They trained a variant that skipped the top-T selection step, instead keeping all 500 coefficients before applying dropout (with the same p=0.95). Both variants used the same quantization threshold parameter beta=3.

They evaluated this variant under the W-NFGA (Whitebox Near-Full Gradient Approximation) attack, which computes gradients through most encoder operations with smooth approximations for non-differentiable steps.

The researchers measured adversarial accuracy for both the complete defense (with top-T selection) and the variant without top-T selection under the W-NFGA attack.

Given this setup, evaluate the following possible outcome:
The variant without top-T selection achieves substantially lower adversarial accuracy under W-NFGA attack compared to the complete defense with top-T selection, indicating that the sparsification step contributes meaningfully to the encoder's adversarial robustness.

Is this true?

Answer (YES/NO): YES